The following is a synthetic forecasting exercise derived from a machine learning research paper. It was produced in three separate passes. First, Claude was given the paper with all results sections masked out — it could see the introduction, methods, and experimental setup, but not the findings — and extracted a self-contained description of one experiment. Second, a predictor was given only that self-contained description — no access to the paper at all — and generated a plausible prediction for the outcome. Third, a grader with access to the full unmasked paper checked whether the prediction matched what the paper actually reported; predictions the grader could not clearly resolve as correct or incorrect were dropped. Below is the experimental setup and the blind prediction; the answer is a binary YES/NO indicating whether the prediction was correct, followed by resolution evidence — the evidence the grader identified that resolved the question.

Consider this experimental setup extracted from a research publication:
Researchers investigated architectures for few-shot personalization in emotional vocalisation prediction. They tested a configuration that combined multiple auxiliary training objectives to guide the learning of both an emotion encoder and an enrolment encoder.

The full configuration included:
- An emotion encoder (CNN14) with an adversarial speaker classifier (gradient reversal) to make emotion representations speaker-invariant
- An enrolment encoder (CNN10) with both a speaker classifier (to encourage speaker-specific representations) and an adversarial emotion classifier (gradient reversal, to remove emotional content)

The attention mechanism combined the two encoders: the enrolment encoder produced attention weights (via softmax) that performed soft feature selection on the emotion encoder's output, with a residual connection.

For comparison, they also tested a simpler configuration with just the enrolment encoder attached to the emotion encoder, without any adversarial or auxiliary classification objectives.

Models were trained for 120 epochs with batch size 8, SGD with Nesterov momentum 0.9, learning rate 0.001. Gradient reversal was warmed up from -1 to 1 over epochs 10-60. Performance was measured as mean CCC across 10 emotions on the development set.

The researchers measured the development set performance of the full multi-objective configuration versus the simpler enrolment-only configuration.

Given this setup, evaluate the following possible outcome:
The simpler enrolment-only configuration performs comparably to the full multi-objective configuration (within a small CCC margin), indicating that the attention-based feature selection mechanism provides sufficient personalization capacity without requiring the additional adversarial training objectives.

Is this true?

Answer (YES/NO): NO